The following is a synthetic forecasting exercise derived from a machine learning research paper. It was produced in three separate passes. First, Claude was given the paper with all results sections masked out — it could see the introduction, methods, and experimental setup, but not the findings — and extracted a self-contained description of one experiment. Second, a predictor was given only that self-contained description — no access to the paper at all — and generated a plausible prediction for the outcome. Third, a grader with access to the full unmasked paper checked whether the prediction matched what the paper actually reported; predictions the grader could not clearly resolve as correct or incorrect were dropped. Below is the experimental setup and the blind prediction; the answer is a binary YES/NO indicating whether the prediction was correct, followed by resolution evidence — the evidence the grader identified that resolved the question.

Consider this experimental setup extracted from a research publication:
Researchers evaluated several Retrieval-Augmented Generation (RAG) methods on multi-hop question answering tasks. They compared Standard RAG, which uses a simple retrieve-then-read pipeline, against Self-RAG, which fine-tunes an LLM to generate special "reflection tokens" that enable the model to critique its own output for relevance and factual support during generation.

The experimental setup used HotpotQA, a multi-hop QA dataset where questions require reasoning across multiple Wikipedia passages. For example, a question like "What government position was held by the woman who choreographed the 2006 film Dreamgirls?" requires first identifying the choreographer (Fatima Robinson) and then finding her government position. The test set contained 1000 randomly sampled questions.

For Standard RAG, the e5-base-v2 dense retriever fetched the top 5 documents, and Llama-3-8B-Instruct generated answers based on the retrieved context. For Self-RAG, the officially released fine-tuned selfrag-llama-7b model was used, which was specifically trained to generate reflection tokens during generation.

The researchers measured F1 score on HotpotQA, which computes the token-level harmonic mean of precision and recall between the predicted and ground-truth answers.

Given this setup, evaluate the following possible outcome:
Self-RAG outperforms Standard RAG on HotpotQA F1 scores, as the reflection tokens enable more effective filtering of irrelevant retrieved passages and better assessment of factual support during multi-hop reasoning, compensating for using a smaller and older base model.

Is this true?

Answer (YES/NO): NO